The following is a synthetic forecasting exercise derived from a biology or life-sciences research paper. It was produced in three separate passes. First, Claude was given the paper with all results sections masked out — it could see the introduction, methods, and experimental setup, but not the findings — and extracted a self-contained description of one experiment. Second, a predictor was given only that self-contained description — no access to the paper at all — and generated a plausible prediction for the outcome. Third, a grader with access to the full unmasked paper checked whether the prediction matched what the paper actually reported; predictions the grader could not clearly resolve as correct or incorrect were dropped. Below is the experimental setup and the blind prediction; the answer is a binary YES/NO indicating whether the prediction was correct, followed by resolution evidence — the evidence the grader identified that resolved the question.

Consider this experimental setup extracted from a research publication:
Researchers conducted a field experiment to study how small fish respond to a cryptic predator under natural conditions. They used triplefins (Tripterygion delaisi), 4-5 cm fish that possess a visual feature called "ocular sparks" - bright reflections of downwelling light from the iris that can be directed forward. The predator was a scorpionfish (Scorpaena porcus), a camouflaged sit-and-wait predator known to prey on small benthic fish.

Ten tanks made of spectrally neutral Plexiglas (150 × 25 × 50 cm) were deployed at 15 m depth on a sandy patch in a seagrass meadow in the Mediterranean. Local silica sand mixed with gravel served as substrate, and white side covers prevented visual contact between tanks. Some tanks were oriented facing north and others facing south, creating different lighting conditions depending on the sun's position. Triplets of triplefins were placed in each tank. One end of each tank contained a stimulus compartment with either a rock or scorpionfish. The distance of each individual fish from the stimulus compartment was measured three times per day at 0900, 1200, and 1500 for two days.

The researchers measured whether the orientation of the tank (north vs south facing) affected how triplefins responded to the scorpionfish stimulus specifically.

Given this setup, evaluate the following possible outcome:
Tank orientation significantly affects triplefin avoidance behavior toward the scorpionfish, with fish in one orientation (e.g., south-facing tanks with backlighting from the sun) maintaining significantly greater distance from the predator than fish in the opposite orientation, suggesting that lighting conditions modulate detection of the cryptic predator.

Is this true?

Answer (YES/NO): YES